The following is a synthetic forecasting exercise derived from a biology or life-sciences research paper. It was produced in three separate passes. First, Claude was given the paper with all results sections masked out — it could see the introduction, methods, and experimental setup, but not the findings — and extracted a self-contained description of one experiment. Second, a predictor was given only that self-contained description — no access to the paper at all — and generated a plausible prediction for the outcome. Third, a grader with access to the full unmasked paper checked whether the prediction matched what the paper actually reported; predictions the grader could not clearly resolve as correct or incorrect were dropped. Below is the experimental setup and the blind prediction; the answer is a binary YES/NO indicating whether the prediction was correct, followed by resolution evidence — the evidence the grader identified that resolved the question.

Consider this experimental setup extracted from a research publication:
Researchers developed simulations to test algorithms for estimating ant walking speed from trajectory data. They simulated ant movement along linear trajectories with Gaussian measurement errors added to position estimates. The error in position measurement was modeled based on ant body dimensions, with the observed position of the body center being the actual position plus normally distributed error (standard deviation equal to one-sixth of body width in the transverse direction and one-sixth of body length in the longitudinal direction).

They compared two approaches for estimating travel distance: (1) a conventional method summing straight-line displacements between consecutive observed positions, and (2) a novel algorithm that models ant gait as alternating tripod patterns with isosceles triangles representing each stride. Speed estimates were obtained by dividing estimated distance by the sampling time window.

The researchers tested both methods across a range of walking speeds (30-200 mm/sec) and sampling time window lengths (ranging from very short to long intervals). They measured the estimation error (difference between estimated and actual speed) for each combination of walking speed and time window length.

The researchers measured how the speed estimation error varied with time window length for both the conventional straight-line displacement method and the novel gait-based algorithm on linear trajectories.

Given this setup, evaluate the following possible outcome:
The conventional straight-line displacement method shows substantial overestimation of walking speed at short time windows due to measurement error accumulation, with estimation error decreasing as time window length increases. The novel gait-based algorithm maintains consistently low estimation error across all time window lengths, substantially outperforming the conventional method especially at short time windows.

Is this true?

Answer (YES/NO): NO